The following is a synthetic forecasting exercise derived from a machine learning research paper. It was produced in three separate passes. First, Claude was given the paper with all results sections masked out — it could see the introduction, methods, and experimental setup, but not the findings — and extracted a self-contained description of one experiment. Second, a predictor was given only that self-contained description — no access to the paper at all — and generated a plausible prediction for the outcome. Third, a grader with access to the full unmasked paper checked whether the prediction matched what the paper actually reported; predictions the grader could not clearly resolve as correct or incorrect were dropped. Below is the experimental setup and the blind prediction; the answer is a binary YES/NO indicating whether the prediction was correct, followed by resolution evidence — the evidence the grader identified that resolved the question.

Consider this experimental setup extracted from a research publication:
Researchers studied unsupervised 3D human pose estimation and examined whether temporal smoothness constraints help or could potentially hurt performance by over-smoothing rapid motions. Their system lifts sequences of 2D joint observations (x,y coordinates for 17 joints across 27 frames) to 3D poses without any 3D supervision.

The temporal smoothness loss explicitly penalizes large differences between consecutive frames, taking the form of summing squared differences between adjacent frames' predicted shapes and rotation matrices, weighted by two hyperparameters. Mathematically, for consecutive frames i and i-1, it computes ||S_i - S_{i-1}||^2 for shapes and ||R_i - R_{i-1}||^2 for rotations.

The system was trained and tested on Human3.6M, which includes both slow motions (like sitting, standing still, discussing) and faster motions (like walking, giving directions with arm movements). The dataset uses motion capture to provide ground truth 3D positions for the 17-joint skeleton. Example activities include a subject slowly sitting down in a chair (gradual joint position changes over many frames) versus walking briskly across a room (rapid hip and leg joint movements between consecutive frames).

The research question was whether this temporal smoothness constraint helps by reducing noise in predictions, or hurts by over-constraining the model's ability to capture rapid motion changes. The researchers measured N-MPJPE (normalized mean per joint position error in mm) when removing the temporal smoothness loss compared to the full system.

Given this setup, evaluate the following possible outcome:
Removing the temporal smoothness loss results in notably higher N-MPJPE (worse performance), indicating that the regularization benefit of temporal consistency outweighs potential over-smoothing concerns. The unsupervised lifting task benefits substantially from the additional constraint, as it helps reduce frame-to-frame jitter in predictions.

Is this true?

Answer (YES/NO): NO